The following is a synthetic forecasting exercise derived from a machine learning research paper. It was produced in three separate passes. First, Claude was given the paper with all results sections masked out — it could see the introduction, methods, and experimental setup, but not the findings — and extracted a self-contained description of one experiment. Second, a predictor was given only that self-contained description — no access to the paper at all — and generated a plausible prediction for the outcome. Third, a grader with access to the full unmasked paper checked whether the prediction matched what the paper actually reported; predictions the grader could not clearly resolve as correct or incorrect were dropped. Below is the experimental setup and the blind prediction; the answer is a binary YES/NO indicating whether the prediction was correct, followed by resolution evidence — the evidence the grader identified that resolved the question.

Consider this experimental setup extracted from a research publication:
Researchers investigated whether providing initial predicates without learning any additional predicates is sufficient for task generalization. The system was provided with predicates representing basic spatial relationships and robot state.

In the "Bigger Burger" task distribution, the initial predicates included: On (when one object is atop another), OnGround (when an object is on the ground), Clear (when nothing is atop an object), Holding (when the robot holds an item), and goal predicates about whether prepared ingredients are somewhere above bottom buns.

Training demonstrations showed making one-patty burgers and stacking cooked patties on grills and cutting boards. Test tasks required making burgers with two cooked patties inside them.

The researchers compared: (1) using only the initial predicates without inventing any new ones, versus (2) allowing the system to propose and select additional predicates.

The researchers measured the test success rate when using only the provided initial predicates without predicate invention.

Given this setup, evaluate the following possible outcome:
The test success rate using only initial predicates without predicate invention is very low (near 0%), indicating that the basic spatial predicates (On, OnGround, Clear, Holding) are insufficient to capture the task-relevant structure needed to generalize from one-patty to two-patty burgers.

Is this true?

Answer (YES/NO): YES